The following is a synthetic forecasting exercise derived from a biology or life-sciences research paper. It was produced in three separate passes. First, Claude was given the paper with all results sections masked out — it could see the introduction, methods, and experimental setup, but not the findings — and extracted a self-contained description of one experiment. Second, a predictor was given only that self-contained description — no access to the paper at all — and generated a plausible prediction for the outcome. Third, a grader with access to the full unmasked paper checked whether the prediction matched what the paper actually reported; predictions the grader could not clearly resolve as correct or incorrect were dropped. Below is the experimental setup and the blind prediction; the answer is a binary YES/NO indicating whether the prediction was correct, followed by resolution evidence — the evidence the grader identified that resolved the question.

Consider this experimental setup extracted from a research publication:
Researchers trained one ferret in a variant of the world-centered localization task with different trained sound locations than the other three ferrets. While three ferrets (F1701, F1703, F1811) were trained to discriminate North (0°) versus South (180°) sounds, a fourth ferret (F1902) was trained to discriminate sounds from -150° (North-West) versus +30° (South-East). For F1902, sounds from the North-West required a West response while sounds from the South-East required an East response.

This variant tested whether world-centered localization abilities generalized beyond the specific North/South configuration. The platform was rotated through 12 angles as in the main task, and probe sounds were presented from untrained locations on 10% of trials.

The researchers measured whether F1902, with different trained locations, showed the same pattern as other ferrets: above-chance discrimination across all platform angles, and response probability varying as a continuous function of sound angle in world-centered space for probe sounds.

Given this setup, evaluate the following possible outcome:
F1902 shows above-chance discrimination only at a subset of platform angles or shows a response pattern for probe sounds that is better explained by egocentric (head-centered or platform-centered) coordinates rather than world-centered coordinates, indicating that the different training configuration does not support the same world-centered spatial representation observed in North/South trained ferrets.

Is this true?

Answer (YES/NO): NO